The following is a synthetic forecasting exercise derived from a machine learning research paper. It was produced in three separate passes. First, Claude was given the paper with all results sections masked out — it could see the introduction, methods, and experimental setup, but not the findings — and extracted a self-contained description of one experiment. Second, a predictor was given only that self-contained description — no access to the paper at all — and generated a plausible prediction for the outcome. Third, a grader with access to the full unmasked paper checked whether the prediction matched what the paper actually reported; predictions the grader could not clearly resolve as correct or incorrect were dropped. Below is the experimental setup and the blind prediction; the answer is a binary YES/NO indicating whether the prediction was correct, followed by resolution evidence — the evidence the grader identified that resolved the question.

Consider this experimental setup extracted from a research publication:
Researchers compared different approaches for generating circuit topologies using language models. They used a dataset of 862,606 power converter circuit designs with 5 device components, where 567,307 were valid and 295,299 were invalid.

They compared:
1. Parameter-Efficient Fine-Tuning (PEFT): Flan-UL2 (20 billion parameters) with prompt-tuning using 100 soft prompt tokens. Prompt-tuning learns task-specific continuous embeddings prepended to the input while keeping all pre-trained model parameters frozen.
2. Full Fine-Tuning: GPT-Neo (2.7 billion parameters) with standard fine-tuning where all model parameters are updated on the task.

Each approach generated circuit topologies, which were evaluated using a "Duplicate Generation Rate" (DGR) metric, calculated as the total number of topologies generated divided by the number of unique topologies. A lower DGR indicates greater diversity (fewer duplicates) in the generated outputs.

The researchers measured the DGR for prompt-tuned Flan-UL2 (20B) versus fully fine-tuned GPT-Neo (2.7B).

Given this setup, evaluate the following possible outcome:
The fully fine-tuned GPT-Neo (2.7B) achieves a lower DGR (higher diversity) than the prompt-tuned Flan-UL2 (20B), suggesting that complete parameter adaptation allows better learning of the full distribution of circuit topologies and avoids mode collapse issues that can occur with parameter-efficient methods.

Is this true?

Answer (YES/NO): YES